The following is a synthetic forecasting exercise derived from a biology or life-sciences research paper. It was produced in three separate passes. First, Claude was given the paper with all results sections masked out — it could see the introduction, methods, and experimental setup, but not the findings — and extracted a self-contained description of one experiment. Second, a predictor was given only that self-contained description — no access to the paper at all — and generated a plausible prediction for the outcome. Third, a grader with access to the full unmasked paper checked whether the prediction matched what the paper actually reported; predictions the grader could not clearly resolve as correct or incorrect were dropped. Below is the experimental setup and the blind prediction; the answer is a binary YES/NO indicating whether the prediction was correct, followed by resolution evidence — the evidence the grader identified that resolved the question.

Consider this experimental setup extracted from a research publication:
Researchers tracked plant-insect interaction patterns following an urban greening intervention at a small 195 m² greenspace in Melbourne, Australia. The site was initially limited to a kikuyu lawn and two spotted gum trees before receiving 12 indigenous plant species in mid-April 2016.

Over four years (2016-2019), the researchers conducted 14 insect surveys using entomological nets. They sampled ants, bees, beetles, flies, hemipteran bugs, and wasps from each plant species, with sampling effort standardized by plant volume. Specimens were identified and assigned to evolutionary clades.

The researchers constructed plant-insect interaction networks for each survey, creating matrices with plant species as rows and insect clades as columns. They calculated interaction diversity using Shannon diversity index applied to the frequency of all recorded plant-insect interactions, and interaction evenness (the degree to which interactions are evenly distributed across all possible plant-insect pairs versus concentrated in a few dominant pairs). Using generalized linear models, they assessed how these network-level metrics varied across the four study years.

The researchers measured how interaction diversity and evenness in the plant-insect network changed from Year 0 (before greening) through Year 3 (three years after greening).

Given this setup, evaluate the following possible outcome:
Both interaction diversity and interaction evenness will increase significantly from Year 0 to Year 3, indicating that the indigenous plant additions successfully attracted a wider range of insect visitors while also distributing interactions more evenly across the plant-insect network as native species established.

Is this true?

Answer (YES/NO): NO